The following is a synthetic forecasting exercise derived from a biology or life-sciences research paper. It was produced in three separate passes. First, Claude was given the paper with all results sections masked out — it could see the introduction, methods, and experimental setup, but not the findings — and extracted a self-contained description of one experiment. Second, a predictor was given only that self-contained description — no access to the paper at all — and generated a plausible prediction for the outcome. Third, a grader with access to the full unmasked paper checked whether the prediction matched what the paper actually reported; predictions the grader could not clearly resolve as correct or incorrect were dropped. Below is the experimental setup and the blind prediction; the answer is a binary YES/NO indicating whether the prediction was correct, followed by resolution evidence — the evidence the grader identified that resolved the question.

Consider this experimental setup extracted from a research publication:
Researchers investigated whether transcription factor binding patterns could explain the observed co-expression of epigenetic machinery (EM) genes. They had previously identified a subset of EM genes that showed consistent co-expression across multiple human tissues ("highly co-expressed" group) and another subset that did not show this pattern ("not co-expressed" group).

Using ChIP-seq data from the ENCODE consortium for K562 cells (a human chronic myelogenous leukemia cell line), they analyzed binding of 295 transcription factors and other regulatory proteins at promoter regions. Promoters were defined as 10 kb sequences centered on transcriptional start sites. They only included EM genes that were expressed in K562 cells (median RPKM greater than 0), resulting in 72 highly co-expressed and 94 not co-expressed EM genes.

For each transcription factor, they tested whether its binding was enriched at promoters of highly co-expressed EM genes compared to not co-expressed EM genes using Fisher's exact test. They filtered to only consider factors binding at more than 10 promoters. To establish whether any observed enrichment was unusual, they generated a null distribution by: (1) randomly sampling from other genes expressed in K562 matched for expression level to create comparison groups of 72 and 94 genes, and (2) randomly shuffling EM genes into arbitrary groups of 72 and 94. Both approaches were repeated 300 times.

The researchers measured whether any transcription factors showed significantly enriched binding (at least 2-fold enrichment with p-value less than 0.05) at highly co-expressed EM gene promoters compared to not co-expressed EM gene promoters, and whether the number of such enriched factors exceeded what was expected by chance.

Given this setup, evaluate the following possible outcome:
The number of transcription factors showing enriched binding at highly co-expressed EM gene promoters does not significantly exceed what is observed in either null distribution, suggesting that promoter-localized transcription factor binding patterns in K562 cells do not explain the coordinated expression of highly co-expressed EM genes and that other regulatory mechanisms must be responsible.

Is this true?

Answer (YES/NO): NO